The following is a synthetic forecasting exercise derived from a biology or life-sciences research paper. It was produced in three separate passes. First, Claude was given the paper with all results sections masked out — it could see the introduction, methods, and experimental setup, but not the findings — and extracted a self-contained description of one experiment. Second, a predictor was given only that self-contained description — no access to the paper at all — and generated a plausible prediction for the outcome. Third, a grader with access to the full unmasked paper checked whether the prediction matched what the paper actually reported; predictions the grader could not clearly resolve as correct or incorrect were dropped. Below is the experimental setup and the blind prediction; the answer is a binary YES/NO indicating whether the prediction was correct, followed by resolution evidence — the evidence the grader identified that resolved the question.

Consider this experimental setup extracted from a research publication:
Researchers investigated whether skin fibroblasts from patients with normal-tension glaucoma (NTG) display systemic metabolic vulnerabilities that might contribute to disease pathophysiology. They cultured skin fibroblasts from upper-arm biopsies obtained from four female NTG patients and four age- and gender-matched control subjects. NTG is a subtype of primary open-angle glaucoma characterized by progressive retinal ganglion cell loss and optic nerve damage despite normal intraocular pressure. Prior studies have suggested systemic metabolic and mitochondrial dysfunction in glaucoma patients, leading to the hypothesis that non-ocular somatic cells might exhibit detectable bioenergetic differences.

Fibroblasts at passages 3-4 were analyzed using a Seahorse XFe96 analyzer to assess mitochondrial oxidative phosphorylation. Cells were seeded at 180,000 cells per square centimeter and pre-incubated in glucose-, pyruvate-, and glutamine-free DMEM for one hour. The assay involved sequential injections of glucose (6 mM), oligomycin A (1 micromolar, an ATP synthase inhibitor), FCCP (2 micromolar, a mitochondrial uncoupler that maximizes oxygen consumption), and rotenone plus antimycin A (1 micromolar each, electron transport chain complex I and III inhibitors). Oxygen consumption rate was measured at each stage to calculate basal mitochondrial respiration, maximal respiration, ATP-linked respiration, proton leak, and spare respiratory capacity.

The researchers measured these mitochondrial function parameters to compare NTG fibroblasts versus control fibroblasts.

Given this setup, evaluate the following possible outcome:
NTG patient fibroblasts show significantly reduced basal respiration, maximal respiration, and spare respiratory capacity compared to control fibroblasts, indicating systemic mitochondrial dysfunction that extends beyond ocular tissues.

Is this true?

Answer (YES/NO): NO